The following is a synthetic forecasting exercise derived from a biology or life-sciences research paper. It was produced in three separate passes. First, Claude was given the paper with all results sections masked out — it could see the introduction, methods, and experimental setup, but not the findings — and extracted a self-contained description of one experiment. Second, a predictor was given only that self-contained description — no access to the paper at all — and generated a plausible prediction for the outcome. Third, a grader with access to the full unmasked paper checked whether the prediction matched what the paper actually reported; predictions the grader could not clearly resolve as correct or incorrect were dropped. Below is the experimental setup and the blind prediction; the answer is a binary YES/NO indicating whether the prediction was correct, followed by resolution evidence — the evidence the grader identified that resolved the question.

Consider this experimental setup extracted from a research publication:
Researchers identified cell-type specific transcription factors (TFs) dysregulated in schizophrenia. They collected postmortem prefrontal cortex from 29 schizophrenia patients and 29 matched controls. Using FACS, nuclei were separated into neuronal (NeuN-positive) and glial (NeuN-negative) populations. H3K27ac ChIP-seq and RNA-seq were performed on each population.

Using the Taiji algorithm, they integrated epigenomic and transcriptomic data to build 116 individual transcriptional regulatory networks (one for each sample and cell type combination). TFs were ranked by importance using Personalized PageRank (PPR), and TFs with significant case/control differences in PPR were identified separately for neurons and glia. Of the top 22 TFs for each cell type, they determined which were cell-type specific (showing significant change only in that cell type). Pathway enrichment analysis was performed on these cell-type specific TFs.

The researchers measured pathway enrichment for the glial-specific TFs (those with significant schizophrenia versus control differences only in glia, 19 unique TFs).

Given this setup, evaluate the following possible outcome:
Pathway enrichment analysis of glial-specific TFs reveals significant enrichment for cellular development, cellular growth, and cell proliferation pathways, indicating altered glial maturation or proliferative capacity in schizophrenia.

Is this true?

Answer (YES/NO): NO